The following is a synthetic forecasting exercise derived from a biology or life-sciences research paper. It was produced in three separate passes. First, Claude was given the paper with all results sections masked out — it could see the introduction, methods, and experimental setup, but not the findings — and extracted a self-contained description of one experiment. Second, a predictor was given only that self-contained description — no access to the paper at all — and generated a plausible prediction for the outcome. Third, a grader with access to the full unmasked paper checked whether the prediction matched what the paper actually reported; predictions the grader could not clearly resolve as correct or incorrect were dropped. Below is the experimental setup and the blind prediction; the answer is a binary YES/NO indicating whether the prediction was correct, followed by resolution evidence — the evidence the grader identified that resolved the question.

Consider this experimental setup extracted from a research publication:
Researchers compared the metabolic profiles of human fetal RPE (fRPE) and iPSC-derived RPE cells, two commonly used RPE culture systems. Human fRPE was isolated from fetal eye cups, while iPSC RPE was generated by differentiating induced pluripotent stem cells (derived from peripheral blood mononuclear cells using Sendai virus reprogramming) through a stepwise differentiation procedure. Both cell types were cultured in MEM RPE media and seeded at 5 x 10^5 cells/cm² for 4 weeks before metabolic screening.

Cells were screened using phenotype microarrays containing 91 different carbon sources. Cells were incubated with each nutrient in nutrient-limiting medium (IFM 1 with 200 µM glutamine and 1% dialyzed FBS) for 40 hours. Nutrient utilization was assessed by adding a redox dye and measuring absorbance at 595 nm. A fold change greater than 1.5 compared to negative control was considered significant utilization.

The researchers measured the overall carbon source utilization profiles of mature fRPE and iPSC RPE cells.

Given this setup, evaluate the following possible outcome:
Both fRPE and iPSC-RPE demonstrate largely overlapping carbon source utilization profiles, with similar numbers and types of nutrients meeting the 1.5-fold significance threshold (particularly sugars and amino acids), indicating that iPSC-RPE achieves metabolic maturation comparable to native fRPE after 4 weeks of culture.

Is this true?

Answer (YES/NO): NO